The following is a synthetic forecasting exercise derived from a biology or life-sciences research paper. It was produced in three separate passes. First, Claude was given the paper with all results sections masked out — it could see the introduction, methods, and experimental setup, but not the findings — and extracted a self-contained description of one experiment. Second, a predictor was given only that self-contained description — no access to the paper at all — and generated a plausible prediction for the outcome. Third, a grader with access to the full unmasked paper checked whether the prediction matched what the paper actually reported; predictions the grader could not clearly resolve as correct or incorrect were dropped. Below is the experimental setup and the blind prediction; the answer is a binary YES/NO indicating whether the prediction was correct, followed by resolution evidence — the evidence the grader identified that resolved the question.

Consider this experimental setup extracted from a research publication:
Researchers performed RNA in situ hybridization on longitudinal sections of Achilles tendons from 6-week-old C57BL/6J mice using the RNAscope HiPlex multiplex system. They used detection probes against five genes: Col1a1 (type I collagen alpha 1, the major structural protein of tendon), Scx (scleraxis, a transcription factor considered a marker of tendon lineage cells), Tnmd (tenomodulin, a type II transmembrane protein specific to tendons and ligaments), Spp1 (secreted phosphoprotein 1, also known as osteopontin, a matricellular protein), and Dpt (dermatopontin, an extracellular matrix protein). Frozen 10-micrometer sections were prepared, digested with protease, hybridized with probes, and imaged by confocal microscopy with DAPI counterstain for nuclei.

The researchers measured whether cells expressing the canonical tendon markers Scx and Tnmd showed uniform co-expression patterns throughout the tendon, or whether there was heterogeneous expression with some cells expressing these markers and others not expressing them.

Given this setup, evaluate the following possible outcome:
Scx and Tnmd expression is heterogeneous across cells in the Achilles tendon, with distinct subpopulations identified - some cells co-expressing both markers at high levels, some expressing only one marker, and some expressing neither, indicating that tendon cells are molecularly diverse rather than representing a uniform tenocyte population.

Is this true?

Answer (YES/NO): YES